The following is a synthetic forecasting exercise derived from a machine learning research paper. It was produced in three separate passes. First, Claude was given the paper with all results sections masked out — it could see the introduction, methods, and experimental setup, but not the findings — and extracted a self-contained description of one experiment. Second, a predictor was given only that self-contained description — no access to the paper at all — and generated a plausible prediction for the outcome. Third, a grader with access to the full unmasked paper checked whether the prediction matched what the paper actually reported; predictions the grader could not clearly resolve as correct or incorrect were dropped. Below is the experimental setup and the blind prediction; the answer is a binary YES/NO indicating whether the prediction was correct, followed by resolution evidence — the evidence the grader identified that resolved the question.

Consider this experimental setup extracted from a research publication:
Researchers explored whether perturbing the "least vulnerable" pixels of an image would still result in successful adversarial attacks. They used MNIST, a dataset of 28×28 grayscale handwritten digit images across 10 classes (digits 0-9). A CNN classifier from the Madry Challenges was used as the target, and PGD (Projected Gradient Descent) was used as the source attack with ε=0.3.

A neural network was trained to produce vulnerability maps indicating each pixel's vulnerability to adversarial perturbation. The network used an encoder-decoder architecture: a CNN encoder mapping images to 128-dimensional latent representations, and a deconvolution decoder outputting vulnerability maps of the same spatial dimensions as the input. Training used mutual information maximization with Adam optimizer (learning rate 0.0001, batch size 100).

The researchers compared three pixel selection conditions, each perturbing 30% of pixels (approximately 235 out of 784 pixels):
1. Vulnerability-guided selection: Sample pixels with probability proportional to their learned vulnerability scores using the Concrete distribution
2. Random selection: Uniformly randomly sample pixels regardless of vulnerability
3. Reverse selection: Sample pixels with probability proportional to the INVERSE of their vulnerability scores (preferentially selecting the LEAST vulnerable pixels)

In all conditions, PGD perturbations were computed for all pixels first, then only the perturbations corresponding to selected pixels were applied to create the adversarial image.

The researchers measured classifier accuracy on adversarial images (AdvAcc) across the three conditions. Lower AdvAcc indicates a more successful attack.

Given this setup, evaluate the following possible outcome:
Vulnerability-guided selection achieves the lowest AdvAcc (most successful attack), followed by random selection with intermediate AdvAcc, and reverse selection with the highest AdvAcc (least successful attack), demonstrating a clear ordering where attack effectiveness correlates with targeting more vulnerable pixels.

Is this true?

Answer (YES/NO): YES